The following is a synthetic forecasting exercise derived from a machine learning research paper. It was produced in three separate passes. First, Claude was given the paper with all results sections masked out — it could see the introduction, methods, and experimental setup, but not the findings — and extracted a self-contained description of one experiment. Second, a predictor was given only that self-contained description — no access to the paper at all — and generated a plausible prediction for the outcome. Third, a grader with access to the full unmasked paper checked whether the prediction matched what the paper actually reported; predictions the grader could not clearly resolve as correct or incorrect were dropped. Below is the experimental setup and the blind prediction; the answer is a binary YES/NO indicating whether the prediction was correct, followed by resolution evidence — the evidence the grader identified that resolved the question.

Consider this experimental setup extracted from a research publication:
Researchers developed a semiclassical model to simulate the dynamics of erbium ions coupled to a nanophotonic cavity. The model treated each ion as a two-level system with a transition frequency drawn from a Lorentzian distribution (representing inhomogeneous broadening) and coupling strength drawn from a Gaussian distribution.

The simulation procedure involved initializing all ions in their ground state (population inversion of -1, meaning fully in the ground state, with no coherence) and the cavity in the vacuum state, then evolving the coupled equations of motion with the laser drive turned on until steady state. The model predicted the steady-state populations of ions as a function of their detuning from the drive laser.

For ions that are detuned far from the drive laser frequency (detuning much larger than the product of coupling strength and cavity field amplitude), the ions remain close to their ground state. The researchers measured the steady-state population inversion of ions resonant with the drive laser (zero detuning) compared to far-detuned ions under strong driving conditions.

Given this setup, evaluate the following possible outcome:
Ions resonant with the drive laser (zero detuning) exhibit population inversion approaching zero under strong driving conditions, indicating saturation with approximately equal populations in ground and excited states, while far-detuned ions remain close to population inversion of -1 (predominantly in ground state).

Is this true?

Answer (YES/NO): YES